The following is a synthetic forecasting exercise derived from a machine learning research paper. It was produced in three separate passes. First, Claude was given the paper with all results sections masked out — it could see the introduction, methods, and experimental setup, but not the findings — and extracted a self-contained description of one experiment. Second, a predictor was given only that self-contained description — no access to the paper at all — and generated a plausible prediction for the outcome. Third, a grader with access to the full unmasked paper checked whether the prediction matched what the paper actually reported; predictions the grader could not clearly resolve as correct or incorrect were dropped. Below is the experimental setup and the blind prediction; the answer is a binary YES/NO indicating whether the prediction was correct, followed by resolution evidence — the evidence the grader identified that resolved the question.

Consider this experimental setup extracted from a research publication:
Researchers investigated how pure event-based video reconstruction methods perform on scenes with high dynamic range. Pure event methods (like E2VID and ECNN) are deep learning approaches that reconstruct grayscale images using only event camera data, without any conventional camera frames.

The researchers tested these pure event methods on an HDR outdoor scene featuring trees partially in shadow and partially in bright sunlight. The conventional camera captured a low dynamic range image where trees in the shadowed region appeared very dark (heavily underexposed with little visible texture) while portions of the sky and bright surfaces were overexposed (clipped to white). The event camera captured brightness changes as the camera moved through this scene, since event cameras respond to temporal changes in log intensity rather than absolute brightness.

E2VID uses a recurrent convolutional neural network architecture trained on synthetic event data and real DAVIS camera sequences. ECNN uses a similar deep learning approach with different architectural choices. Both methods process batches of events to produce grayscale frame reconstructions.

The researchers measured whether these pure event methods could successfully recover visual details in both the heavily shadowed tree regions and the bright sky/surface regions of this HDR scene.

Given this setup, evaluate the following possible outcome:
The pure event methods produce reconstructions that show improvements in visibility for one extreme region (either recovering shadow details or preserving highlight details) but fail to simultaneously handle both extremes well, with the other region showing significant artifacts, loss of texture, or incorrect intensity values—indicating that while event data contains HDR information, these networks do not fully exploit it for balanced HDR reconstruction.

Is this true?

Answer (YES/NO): YES